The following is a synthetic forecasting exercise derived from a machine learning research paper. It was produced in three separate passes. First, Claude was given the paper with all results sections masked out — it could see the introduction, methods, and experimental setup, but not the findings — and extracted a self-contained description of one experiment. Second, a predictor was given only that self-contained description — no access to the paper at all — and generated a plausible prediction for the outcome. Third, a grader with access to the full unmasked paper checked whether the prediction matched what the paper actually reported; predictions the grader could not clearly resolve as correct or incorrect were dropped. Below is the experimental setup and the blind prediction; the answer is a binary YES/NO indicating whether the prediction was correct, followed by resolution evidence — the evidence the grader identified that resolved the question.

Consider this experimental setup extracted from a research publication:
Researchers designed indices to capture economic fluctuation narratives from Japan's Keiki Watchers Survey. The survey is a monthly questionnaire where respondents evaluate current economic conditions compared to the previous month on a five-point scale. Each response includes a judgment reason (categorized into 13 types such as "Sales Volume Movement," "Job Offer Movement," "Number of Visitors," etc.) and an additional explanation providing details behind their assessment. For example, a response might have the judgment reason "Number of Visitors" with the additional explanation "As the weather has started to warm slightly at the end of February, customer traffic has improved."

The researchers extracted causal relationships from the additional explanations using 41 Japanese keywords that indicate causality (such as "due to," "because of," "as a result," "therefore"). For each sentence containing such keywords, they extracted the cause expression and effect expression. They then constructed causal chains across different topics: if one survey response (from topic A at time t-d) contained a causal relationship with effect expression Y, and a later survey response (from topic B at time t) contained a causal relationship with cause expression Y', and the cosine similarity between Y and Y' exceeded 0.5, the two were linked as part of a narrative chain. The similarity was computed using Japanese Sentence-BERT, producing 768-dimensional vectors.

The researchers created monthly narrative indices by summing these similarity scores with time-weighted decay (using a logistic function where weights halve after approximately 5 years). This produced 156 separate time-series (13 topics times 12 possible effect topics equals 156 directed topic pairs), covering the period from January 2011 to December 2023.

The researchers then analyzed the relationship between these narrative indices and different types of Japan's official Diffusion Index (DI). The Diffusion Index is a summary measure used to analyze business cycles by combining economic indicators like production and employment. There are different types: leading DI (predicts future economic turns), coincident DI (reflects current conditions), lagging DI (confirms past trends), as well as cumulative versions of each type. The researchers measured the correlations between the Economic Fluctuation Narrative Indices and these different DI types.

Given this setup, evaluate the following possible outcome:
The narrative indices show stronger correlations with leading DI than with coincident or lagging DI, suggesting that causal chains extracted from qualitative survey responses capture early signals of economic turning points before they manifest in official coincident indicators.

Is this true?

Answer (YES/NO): NO